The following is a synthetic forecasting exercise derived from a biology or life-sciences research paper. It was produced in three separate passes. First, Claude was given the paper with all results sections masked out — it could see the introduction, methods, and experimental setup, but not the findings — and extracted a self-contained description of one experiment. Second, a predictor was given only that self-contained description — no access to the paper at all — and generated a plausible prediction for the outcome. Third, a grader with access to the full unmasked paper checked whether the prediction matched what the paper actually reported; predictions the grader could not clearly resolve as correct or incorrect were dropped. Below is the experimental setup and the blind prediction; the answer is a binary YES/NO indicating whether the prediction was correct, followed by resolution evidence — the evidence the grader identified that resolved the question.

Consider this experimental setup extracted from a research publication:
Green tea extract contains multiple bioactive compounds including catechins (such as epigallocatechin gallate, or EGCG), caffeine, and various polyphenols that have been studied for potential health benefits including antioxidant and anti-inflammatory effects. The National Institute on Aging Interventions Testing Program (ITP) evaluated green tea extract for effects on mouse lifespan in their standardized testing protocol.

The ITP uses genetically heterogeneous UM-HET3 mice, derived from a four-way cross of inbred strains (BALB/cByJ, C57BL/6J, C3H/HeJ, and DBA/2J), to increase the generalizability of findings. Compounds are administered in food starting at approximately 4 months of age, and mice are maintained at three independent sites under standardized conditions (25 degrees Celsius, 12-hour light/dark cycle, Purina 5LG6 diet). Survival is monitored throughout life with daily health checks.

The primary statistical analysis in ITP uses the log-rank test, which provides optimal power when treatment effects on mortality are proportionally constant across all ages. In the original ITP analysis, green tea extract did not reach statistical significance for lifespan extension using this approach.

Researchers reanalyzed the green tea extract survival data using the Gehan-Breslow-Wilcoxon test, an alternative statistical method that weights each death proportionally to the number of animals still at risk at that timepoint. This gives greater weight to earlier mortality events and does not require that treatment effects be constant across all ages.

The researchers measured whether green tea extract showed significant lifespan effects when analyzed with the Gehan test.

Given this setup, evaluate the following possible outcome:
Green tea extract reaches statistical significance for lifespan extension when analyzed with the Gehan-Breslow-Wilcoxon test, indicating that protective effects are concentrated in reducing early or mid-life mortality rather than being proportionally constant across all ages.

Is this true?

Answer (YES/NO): YES